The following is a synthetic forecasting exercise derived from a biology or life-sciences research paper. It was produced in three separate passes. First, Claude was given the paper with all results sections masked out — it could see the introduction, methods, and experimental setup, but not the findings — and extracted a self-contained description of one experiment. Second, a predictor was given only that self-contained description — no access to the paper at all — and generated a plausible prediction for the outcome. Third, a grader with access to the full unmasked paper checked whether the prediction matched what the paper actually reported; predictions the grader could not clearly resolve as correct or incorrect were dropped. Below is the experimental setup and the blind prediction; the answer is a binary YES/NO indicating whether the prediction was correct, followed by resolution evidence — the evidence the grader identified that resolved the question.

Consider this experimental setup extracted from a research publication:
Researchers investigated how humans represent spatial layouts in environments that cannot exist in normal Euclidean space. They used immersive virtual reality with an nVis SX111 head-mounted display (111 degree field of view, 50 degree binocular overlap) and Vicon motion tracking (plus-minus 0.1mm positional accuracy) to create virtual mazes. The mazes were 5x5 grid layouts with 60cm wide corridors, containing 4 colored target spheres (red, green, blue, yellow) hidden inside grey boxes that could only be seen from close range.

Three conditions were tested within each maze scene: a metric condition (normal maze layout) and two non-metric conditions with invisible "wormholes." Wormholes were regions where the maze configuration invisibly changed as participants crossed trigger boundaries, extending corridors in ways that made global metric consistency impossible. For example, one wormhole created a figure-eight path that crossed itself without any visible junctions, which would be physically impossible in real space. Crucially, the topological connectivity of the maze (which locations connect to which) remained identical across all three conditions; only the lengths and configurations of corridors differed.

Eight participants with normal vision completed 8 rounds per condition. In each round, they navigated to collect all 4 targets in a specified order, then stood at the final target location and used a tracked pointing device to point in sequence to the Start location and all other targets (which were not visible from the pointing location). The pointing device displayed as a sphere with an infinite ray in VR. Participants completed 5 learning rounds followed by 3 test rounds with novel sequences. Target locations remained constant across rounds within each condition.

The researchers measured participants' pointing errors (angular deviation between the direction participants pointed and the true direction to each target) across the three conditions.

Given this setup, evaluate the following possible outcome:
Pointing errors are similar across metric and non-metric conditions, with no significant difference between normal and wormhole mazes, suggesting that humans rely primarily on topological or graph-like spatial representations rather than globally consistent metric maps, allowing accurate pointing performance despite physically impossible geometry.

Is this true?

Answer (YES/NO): NO